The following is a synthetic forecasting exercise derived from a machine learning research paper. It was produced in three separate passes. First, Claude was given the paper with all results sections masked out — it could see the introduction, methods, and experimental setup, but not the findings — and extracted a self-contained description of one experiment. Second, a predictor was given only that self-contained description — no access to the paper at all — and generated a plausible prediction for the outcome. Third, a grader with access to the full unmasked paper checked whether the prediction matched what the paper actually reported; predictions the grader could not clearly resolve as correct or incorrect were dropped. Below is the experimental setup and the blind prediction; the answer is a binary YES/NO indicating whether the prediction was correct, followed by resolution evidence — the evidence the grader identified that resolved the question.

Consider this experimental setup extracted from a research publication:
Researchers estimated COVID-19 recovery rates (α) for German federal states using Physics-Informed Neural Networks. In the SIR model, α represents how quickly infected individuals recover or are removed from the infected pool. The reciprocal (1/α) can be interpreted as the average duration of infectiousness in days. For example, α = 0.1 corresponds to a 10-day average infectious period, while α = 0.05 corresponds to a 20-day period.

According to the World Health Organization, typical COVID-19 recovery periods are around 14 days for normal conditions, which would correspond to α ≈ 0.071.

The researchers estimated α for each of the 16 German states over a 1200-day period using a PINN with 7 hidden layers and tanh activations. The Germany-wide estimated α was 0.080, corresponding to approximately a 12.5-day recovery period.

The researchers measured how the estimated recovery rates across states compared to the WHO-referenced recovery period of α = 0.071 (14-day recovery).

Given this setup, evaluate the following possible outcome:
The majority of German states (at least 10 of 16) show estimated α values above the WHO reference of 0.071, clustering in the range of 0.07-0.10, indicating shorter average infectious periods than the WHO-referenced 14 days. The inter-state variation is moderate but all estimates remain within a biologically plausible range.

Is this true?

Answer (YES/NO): YES